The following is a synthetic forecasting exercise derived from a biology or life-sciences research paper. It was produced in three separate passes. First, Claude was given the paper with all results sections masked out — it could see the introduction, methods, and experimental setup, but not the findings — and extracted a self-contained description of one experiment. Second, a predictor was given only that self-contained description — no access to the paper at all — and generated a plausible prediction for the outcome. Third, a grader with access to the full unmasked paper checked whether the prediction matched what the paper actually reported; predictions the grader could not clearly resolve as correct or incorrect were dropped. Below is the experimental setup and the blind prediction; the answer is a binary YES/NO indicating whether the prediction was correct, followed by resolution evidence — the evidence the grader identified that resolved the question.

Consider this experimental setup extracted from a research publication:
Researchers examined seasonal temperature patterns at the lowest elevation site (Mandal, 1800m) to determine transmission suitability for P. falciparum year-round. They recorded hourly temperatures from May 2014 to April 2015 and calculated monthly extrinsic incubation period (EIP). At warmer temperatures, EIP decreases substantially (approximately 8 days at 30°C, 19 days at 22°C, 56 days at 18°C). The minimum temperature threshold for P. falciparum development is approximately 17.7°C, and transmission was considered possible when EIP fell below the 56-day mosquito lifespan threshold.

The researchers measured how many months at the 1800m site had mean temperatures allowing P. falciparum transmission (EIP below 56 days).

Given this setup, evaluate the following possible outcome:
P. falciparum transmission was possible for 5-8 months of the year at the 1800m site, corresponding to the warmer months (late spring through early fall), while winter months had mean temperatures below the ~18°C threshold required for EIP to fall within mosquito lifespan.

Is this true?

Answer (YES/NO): YES